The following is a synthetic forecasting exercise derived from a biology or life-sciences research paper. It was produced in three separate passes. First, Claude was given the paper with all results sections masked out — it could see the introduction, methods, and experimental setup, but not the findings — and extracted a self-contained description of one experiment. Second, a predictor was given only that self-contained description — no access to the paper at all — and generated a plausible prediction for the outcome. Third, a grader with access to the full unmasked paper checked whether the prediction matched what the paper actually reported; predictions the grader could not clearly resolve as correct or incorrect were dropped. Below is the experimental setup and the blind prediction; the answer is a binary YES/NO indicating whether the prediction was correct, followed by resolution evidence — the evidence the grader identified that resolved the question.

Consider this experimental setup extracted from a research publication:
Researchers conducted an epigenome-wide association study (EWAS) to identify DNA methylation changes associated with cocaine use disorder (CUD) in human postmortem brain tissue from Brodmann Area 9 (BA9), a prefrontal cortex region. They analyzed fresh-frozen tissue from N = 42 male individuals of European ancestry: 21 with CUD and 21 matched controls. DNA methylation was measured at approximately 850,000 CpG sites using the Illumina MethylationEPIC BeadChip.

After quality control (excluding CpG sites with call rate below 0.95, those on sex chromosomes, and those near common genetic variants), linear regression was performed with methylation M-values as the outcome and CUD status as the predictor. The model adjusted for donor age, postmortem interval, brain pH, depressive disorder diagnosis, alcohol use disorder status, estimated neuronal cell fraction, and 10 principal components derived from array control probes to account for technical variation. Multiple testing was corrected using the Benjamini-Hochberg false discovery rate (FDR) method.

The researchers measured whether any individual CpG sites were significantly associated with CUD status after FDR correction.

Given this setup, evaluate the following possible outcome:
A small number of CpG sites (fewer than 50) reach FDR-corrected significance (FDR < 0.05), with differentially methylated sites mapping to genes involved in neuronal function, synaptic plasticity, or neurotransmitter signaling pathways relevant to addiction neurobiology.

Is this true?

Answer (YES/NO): NO